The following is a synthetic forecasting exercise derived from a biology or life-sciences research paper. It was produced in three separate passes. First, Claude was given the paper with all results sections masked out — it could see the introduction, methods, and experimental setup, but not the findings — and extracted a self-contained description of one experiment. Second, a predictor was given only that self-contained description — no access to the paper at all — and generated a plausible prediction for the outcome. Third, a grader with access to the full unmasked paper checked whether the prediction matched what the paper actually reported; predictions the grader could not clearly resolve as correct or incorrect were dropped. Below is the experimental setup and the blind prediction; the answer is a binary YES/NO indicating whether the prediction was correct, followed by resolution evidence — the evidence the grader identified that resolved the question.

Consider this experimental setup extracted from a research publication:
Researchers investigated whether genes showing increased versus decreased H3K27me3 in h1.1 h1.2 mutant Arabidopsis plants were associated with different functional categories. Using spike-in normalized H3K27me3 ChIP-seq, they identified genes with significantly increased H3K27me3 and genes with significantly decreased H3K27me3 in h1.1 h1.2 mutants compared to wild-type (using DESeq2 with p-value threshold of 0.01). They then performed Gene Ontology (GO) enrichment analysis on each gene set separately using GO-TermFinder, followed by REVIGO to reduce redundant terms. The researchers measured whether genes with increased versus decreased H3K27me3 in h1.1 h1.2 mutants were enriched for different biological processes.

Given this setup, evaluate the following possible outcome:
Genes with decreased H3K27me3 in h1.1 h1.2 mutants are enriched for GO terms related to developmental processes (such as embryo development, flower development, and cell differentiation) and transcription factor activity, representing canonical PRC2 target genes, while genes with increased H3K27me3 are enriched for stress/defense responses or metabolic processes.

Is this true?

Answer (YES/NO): NO